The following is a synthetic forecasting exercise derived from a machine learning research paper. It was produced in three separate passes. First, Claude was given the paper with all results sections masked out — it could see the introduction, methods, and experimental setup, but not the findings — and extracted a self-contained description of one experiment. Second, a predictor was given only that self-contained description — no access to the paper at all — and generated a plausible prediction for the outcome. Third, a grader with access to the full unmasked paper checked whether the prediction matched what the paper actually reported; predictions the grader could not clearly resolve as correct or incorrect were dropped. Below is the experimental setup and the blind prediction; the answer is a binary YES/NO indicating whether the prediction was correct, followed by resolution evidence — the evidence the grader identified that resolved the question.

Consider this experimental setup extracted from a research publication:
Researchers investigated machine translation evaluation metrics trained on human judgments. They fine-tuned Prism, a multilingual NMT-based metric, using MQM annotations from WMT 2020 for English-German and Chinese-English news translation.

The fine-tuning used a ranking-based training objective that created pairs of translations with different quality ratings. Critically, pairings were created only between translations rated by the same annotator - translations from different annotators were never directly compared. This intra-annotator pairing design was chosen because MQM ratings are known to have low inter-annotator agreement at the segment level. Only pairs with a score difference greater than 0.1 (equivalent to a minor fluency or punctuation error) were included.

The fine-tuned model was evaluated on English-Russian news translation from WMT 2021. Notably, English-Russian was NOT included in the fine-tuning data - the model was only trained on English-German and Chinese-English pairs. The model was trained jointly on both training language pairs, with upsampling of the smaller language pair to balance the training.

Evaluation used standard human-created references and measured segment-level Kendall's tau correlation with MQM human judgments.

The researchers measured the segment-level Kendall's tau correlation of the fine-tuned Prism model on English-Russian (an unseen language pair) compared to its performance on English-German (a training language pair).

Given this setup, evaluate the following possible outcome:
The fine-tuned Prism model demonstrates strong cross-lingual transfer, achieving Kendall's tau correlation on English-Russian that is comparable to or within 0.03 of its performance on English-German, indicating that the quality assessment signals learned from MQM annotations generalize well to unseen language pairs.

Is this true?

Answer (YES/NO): YES